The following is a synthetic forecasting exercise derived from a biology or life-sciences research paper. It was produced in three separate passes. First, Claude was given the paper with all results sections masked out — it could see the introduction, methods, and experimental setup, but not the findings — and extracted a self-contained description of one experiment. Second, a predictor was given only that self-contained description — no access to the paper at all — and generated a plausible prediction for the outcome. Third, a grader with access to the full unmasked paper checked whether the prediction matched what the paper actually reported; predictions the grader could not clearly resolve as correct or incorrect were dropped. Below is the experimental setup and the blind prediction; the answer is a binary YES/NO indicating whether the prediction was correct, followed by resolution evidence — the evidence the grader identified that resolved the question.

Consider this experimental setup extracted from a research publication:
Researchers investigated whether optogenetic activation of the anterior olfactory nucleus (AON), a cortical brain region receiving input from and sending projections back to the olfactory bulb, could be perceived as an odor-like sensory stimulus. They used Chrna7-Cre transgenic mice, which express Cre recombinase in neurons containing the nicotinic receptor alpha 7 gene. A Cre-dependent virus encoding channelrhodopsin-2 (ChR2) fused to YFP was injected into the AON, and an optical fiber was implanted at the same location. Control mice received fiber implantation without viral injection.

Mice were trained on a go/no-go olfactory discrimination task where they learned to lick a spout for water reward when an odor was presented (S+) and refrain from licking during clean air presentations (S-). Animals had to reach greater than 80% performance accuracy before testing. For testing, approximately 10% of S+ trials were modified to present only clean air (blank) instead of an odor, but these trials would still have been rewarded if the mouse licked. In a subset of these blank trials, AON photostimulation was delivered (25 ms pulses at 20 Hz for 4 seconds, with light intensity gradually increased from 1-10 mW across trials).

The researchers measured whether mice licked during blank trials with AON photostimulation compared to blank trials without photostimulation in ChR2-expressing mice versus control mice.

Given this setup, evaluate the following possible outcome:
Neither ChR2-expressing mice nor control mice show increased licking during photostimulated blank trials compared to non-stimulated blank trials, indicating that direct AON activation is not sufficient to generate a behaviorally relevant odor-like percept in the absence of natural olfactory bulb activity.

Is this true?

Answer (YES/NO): YES